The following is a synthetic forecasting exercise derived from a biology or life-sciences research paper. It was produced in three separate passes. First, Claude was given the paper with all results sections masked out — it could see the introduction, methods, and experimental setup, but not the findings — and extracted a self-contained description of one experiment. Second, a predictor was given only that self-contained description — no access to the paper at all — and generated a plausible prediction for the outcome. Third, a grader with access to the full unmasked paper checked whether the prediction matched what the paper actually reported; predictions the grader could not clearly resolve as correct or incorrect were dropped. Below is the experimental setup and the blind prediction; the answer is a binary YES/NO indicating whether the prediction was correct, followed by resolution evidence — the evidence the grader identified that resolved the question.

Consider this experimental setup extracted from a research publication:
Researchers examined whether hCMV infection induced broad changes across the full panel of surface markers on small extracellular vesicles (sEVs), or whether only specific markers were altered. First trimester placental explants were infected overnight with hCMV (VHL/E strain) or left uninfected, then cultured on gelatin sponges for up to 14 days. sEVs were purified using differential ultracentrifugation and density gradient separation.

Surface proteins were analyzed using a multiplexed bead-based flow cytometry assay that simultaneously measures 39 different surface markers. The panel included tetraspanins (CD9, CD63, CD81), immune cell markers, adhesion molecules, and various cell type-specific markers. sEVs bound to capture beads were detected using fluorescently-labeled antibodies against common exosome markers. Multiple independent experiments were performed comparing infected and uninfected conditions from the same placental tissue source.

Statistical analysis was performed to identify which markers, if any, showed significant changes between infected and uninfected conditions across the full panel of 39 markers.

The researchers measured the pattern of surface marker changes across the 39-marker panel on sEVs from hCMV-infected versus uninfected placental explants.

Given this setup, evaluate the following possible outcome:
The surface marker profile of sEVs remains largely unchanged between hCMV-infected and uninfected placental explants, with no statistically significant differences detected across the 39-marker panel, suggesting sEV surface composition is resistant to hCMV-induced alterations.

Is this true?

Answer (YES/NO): NO